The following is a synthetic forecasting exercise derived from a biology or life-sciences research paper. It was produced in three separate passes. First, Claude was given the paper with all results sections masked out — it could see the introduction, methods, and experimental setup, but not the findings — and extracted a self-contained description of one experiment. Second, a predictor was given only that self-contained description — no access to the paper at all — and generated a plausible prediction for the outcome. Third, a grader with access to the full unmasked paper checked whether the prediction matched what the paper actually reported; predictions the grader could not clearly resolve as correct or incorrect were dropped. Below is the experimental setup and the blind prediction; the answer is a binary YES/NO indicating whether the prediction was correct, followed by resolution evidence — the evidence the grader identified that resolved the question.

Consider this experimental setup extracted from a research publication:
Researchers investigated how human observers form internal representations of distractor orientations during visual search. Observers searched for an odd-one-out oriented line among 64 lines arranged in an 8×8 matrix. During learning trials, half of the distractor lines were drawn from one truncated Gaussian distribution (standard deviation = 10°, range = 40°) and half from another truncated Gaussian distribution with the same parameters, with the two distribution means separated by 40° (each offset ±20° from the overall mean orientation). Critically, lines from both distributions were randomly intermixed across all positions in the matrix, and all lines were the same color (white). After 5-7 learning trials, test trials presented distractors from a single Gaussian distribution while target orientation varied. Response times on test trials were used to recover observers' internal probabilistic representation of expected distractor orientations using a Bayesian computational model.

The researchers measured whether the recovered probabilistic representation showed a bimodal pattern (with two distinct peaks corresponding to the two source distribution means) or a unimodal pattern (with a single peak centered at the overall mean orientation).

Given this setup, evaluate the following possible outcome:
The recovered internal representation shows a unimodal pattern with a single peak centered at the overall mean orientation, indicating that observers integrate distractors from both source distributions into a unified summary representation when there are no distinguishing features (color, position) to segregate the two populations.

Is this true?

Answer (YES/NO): NO